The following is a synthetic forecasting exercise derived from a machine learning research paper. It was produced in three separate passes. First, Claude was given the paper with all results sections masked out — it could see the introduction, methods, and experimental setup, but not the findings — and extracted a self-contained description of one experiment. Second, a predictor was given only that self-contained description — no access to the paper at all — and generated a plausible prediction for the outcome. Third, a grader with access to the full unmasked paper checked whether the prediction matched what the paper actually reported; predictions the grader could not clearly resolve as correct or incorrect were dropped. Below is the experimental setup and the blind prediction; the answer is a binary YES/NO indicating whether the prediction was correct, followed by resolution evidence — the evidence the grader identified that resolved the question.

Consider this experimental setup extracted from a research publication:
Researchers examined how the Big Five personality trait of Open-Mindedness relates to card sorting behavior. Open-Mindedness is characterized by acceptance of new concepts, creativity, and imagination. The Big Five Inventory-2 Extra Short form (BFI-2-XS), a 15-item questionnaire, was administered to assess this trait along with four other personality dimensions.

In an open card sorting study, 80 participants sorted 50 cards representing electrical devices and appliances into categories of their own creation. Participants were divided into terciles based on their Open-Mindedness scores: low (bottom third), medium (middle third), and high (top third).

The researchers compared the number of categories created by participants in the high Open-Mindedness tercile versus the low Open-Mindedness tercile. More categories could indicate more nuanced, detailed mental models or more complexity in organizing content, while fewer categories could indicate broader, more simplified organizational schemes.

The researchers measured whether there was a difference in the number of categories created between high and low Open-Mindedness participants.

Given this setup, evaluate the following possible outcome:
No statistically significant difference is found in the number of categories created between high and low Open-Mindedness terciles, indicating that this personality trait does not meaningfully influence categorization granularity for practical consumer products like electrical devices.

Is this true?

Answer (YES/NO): YES